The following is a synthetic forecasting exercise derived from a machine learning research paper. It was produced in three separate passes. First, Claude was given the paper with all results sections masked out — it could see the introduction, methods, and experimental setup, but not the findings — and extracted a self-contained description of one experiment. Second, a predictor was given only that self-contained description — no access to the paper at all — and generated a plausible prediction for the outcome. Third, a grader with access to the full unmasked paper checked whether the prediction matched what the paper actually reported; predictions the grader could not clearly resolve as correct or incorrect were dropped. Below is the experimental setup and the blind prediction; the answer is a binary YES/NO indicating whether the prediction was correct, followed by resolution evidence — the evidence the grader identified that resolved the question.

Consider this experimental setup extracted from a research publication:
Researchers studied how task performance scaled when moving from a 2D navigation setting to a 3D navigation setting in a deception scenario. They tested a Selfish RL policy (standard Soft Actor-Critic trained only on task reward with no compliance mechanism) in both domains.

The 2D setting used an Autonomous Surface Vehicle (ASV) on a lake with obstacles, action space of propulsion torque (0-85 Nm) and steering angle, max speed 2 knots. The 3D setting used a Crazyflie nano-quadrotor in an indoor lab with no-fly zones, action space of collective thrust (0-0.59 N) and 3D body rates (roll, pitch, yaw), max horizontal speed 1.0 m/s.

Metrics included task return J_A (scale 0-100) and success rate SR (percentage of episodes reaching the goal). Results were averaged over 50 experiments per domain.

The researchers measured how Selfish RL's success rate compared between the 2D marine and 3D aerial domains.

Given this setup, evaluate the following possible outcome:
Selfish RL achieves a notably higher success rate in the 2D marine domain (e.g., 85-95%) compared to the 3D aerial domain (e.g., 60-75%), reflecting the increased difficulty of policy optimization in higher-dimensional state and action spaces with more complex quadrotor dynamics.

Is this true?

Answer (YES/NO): NO